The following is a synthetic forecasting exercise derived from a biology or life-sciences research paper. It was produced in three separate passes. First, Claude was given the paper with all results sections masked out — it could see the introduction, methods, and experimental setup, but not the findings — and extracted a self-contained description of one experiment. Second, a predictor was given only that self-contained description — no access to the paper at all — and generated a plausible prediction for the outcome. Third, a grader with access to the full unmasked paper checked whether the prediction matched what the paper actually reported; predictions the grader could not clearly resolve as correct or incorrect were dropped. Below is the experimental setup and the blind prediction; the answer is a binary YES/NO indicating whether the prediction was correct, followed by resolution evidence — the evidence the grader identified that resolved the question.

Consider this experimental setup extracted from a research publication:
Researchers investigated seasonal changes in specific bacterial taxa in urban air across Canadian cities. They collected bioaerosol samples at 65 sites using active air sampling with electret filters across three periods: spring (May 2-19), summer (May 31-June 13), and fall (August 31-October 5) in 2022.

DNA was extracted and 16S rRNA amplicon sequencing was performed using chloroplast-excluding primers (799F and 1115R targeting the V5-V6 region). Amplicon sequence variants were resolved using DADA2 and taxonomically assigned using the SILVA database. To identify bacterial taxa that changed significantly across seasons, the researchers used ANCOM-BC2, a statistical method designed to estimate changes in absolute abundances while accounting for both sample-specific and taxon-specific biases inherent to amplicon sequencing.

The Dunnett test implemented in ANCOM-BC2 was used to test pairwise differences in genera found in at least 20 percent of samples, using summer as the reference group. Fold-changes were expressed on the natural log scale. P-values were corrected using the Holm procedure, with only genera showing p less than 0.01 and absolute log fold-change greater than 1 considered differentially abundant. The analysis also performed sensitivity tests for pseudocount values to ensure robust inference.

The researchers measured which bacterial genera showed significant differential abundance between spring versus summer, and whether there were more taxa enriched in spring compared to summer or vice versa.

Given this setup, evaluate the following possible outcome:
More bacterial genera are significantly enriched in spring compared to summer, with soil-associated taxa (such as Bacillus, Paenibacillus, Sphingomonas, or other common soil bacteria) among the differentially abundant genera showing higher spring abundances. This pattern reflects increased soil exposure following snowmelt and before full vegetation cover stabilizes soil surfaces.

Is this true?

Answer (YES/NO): NO